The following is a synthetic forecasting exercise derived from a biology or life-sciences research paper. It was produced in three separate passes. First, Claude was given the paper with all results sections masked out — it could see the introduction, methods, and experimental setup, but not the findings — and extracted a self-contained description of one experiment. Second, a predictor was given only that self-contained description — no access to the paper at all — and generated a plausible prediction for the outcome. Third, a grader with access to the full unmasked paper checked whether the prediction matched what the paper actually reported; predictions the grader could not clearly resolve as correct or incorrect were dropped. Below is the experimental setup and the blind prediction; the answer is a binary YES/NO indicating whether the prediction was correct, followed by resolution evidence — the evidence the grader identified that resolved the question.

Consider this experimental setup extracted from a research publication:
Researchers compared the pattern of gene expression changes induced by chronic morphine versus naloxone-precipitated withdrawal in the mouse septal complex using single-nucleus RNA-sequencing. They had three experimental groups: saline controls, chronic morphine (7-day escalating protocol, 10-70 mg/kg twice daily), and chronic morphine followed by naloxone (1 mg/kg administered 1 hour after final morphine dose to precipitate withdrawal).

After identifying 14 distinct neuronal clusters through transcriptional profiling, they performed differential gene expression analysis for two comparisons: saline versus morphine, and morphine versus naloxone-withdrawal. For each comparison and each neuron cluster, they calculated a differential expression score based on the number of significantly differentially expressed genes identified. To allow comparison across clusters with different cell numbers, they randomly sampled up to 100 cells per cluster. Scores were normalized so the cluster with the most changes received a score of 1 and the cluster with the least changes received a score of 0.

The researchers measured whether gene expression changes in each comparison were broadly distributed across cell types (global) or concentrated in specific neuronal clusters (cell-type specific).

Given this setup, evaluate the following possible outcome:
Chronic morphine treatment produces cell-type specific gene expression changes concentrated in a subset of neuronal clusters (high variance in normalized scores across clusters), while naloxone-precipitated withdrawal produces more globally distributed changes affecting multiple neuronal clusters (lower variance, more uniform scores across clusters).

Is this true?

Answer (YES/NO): NO